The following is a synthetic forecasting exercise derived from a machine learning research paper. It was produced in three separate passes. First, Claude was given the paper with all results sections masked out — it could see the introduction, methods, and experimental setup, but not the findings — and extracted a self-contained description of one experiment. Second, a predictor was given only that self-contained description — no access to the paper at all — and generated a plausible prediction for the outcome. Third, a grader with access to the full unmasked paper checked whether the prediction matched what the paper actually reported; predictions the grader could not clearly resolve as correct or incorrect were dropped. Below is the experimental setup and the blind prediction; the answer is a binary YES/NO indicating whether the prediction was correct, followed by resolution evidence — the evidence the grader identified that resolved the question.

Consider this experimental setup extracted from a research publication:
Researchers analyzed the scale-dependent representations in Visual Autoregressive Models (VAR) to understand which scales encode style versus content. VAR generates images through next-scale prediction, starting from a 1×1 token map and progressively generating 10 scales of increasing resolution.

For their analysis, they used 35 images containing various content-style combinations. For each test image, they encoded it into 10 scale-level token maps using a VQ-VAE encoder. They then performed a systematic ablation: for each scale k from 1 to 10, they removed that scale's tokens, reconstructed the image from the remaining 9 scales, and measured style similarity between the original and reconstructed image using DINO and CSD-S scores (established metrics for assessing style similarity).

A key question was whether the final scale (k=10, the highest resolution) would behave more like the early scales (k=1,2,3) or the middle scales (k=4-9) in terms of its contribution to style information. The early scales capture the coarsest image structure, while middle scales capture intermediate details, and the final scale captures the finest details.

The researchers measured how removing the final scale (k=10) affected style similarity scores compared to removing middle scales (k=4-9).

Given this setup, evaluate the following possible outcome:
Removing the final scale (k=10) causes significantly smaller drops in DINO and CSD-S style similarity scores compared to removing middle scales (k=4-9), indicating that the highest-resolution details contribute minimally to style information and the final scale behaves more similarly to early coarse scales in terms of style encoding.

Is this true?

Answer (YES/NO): NO